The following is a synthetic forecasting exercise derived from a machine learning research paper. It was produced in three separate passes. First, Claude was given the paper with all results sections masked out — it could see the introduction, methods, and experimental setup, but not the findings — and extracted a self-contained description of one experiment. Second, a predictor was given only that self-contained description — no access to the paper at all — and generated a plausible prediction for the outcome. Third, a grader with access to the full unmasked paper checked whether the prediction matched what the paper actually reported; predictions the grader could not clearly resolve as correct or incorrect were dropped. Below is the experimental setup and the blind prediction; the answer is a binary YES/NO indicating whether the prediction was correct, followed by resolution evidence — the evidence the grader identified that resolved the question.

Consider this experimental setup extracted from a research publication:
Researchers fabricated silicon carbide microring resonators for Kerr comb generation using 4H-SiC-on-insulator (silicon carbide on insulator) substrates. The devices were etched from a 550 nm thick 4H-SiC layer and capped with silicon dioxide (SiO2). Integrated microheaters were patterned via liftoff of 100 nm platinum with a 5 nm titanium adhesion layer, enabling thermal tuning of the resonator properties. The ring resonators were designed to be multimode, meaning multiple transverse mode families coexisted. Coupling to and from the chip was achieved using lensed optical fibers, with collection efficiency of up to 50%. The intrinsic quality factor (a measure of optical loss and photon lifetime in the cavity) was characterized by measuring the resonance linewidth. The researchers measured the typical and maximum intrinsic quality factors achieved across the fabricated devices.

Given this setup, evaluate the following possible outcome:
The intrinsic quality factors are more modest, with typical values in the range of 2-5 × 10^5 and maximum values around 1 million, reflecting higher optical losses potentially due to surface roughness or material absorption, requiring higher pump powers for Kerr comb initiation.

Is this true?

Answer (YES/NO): NO